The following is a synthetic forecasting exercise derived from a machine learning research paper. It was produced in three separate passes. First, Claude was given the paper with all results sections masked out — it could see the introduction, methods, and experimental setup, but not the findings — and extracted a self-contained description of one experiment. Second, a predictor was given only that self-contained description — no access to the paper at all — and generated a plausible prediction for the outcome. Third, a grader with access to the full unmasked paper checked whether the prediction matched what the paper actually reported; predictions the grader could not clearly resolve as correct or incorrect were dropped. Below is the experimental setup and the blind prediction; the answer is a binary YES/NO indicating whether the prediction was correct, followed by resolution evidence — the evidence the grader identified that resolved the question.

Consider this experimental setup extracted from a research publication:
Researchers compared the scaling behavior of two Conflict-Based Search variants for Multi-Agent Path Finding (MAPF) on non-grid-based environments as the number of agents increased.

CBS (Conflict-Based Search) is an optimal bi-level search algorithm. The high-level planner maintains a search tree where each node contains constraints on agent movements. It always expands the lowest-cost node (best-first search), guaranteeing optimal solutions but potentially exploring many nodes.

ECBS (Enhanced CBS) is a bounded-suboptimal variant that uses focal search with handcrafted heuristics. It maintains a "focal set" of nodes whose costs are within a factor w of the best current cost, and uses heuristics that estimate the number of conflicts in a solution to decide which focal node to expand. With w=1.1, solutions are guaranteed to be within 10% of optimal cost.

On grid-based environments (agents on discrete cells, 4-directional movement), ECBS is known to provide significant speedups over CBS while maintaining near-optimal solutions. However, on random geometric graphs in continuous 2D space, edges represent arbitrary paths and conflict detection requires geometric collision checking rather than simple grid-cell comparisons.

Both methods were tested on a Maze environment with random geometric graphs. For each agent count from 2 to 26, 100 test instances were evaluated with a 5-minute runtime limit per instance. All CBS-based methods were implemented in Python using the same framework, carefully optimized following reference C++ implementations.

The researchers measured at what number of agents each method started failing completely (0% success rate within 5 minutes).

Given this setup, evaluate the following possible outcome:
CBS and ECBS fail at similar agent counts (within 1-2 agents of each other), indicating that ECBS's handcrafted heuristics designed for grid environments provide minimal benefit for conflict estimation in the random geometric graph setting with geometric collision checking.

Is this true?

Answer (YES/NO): YES